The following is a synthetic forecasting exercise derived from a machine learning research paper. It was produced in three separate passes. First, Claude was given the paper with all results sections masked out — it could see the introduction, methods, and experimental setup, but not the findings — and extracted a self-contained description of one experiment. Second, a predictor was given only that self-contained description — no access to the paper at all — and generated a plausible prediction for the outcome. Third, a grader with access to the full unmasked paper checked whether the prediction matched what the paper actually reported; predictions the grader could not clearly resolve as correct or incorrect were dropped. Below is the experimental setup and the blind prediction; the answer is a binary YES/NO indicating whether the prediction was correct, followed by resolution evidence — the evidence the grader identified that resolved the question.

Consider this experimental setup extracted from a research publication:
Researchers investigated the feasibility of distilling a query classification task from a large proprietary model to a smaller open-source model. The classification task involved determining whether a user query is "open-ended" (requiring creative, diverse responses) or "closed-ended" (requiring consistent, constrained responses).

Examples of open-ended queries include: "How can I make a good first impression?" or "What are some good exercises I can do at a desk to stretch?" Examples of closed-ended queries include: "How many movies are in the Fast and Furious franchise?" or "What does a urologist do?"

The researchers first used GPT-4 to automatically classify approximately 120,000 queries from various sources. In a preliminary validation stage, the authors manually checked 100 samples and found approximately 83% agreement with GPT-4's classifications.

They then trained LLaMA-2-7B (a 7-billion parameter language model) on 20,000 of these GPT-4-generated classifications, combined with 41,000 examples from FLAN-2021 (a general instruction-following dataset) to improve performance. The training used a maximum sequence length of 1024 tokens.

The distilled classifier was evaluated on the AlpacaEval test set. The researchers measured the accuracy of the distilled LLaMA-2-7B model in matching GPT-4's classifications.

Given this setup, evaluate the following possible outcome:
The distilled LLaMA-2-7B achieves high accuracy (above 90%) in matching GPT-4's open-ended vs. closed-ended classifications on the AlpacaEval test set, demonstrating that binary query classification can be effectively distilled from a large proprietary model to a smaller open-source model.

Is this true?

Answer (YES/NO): NO